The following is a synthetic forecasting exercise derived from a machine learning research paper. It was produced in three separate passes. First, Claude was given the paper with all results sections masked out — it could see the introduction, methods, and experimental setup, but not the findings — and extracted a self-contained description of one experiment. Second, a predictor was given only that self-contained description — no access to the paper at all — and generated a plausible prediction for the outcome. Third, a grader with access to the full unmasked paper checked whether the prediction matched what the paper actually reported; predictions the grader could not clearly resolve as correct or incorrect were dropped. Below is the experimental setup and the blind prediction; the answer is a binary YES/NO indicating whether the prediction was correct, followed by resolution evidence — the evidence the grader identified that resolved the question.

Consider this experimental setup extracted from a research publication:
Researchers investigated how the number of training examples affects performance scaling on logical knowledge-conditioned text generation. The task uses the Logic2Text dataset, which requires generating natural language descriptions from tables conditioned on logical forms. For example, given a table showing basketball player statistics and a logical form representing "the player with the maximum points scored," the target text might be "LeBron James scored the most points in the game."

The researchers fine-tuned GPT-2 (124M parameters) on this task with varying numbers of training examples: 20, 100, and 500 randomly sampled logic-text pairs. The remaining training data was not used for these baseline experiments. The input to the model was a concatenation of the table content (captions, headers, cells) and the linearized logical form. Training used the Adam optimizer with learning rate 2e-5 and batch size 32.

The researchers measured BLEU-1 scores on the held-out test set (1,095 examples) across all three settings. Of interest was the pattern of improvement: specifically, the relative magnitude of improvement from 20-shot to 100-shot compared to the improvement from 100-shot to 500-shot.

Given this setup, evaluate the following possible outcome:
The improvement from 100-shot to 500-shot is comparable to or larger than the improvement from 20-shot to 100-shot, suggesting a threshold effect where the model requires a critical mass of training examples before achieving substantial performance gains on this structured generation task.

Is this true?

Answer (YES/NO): NO